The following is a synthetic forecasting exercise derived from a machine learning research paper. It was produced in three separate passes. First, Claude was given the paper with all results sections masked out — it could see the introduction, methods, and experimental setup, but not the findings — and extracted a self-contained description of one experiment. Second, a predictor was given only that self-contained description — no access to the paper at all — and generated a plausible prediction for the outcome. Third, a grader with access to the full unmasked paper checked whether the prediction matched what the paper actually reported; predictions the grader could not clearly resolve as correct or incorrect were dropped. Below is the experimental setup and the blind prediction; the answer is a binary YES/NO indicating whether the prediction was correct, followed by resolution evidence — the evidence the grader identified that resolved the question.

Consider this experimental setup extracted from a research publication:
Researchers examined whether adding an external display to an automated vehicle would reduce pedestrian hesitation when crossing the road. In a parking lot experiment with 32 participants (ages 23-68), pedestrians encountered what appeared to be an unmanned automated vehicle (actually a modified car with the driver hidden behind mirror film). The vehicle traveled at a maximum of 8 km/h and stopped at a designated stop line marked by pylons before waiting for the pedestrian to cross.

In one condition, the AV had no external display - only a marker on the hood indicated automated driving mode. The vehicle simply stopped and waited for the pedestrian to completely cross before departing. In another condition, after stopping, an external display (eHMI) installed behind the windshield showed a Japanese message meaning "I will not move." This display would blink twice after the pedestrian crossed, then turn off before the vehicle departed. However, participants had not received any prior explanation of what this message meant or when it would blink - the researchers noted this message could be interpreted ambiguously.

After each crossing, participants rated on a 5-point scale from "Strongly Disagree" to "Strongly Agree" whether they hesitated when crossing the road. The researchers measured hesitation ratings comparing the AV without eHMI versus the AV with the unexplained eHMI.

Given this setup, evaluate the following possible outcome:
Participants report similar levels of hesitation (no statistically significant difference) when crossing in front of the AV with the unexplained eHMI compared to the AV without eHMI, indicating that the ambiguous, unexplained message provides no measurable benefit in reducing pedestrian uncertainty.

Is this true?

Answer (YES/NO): NO